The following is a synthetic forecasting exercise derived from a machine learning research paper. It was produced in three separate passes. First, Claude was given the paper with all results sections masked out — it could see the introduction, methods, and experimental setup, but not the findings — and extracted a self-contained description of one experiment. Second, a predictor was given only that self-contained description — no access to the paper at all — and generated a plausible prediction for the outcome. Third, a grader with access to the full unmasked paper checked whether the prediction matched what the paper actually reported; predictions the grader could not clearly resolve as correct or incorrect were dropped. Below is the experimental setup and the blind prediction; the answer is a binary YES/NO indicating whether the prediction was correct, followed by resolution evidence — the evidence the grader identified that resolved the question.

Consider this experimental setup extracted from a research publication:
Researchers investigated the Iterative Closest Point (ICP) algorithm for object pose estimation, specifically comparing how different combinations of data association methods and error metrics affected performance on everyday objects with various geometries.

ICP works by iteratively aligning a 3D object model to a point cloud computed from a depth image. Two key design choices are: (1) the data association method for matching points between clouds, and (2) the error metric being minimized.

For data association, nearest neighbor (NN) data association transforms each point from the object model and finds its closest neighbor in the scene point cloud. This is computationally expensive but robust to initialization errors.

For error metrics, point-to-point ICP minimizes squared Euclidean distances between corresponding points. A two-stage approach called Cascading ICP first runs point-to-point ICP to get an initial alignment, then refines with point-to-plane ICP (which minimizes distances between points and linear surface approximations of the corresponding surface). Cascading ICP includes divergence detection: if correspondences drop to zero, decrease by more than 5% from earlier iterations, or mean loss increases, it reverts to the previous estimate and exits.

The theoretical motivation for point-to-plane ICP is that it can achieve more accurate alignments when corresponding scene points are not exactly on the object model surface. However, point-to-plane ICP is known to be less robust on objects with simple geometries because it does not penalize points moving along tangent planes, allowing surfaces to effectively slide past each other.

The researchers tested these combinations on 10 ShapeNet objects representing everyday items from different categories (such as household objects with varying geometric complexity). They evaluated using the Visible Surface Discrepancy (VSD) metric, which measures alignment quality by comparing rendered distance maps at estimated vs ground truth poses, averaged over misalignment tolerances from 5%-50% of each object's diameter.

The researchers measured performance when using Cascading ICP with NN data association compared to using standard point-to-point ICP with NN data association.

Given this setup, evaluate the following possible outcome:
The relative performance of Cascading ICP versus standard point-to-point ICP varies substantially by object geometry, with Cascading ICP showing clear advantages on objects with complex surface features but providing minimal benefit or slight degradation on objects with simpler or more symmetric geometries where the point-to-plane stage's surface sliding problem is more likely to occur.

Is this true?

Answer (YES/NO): NO